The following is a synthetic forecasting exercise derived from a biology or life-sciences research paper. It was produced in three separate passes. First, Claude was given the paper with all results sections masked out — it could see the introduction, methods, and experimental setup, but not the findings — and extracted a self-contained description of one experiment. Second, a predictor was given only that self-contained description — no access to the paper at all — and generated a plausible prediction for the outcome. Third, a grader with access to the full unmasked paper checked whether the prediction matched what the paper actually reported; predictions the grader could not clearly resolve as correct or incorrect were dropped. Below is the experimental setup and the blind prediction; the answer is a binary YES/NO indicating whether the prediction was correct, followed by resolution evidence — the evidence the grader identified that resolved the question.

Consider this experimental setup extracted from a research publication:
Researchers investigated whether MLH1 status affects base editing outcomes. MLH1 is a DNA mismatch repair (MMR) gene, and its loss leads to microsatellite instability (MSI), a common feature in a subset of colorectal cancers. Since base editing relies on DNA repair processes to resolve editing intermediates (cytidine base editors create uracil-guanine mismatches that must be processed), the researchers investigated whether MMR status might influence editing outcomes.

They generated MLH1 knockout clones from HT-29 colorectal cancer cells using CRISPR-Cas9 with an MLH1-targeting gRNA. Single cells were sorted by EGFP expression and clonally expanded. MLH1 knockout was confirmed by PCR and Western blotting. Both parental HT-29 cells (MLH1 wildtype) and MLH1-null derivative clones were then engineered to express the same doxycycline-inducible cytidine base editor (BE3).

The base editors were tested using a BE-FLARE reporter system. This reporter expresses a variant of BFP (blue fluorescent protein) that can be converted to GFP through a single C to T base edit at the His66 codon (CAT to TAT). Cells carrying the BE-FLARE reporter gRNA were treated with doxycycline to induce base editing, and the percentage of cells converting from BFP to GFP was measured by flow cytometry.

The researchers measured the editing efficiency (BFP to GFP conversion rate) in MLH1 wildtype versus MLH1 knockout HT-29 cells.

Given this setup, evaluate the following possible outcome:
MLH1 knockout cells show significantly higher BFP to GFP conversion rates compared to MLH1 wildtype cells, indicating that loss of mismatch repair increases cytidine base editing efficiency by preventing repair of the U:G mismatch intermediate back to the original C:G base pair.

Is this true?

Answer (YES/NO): NO